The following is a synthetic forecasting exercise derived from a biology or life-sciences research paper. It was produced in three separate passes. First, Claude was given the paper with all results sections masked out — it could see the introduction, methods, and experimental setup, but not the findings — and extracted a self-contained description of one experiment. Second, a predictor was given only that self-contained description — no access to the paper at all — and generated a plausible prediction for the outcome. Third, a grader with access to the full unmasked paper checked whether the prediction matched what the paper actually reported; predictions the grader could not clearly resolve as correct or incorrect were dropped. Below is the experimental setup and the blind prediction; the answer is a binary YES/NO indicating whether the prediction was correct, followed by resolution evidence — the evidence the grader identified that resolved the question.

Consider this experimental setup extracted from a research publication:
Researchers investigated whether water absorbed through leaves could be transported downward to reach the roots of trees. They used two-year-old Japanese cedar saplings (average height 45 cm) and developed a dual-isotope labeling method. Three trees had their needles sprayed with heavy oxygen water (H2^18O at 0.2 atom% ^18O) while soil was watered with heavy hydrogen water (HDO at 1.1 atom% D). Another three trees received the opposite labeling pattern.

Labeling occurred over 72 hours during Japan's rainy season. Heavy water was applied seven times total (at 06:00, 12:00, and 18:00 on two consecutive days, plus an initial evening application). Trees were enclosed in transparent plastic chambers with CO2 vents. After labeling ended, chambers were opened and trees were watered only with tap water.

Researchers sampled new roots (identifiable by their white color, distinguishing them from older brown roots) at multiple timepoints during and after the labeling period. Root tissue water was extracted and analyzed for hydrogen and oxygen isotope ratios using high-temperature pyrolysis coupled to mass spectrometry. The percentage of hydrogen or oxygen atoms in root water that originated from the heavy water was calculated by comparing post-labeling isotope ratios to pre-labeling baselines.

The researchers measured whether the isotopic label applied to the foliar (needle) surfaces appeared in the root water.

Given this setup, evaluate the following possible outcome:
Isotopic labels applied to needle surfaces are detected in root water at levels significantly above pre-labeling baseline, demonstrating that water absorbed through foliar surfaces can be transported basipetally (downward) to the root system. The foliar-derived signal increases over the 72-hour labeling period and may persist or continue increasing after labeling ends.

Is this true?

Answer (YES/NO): YES